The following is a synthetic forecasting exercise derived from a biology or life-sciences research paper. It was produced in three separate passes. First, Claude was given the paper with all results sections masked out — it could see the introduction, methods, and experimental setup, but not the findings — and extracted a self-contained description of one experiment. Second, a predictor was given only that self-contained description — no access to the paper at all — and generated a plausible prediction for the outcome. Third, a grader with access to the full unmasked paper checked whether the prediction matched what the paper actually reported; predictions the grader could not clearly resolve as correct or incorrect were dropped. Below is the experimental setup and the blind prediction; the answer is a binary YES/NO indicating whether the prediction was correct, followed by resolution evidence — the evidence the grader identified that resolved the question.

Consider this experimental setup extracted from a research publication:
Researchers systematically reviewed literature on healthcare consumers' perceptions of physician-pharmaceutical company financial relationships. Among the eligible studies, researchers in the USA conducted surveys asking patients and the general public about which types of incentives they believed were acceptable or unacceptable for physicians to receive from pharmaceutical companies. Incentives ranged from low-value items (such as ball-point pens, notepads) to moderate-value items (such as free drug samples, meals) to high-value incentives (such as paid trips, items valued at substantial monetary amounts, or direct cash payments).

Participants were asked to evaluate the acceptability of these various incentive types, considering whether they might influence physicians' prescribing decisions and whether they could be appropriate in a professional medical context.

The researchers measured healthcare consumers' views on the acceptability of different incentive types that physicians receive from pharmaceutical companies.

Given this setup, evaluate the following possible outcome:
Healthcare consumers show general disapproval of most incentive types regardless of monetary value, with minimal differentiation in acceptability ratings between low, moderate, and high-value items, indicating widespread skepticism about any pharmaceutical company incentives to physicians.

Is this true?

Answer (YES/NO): NO